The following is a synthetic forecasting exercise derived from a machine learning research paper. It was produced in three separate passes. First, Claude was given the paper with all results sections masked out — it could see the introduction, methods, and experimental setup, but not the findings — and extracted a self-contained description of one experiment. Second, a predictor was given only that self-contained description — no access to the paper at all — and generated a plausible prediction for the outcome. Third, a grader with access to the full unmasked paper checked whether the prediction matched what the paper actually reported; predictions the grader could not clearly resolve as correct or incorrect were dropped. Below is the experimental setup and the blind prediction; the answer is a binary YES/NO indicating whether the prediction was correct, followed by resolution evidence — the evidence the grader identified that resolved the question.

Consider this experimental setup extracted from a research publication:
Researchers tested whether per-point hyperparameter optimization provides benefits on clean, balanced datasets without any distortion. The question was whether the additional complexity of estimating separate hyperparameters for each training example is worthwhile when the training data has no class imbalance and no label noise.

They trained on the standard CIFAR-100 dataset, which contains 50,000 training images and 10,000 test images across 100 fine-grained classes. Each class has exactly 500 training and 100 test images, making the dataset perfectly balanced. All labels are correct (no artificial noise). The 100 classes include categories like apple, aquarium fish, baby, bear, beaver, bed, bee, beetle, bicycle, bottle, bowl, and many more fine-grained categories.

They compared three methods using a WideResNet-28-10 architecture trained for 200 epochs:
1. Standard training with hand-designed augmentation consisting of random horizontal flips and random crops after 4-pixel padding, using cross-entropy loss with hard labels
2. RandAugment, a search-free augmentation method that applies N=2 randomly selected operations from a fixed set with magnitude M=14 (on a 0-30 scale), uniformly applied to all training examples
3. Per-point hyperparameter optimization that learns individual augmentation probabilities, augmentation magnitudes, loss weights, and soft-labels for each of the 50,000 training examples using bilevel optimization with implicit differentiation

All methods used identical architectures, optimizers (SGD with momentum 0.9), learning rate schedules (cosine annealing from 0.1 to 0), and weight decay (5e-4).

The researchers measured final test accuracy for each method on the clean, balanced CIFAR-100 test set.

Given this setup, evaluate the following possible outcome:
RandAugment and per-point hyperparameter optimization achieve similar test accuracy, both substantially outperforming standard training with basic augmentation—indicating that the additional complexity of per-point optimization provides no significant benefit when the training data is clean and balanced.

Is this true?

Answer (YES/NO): NO